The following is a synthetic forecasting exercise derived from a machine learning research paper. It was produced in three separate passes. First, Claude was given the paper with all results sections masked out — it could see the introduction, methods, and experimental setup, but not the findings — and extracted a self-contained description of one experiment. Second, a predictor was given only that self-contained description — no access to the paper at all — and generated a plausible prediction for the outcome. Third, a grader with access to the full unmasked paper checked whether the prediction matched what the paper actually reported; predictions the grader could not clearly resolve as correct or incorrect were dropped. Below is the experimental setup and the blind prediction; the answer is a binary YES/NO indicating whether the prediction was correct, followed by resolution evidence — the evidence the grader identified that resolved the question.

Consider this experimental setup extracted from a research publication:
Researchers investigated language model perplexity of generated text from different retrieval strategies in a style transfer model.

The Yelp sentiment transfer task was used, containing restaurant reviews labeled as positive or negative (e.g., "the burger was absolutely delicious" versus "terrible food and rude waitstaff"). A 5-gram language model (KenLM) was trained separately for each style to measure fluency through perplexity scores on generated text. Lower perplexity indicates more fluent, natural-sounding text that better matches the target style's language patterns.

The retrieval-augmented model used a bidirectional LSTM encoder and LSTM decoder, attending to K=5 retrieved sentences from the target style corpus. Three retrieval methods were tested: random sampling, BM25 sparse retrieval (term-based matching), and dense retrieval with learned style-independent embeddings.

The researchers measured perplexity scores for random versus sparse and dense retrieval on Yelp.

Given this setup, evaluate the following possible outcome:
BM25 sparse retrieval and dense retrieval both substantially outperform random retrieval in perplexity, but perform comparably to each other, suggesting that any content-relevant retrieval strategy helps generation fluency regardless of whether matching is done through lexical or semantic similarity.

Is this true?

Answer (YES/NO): NO